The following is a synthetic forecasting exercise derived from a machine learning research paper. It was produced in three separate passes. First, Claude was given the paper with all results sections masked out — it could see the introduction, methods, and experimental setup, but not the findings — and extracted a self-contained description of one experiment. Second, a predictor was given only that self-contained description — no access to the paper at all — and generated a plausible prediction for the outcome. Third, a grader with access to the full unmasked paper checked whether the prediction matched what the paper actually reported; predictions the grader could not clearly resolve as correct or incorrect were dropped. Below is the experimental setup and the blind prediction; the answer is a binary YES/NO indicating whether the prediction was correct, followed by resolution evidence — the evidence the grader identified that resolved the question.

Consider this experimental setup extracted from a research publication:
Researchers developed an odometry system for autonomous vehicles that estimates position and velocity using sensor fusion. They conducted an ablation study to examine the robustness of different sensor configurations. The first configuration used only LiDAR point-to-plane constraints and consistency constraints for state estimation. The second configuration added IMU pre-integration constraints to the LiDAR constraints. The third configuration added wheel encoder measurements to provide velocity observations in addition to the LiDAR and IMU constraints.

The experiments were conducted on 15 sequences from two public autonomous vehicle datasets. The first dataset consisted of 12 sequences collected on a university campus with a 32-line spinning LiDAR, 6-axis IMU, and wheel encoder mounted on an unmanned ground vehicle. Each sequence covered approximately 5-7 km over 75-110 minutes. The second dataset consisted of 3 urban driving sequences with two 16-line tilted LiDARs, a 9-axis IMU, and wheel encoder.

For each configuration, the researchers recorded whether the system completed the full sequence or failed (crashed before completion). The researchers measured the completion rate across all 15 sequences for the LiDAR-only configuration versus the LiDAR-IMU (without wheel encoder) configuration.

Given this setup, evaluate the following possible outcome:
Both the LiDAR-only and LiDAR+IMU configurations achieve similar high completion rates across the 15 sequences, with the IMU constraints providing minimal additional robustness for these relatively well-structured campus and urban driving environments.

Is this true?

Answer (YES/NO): NO